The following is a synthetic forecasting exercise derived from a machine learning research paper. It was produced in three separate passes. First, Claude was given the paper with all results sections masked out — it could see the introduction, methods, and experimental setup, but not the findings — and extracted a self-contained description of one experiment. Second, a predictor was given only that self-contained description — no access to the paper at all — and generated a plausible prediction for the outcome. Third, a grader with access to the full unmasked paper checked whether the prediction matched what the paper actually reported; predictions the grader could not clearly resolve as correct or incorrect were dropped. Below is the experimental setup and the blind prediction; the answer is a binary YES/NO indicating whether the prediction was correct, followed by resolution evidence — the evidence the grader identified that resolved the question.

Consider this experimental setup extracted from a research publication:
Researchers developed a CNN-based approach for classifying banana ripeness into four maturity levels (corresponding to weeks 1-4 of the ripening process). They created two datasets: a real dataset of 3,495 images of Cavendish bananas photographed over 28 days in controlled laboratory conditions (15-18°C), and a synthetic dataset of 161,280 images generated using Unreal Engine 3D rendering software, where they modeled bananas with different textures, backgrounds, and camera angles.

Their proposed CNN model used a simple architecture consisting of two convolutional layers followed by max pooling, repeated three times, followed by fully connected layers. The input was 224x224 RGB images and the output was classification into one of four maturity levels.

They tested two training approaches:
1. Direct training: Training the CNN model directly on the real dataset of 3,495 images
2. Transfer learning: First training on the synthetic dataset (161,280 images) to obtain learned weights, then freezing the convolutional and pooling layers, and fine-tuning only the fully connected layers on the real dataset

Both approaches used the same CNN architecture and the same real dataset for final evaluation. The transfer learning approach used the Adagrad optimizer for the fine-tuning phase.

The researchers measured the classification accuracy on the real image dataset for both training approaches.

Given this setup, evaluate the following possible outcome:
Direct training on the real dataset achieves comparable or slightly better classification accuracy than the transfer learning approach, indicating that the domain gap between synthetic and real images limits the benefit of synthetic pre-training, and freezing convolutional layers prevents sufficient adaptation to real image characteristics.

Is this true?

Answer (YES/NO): NO